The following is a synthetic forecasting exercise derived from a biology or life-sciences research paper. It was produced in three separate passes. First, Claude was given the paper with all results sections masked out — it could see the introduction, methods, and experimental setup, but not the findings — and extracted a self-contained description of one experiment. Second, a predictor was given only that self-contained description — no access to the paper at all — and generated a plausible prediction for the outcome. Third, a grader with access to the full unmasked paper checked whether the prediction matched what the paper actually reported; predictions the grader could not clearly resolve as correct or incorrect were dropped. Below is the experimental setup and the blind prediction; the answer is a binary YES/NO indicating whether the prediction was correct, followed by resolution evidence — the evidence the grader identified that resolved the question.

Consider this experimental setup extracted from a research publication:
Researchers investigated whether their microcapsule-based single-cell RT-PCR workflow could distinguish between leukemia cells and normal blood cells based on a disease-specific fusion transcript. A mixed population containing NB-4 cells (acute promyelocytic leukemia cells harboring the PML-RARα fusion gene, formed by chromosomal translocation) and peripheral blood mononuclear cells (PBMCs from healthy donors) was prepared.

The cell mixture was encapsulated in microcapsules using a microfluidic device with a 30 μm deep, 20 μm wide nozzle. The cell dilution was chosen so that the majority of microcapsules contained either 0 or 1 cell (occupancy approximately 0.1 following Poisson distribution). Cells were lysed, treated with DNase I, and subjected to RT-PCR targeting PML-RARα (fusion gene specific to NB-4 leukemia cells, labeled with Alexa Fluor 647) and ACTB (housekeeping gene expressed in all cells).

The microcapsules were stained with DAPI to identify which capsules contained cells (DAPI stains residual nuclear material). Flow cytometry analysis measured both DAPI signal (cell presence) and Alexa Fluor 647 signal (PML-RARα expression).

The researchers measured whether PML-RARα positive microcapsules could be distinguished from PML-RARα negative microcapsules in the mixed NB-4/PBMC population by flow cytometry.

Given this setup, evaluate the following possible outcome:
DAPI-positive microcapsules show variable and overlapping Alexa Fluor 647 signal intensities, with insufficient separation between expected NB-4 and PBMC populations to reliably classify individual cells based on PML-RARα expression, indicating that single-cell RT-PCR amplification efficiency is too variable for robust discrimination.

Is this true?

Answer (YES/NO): NO